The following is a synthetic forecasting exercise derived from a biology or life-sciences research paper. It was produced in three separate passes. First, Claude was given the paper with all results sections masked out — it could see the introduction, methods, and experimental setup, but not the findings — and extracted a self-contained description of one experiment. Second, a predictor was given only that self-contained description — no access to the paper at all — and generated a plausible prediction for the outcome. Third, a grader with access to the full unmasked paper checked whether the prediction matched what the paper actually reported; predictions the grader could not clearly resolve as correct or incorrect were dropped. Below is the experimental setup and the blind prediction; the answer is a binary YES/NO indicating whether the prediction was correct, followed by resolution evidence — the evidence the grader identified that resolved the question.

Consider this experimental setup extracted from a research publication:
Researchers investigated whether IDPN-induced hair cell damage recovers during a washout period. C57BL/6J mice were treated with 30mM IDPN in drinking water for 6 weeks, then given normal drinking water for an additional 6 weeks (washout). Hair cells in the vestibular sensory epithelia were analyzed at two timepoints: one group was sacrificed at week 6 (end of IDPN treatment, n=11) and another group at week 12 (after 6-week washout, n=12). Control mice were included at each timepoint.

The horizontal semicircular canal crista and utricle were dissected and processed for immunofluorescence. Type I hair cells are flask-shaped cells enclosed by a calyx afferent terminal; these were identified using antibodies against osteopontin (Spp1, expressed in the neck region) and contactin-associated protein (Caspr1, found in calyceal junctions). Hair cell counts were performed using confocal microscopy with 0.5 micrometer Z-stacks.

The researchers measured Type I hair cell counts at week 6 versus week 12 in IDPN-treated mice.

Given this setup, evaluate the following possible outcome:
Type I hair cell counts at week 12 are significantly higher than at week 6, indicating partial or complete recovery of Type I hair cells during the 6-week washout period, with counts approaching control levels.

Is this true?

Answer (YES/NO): YES